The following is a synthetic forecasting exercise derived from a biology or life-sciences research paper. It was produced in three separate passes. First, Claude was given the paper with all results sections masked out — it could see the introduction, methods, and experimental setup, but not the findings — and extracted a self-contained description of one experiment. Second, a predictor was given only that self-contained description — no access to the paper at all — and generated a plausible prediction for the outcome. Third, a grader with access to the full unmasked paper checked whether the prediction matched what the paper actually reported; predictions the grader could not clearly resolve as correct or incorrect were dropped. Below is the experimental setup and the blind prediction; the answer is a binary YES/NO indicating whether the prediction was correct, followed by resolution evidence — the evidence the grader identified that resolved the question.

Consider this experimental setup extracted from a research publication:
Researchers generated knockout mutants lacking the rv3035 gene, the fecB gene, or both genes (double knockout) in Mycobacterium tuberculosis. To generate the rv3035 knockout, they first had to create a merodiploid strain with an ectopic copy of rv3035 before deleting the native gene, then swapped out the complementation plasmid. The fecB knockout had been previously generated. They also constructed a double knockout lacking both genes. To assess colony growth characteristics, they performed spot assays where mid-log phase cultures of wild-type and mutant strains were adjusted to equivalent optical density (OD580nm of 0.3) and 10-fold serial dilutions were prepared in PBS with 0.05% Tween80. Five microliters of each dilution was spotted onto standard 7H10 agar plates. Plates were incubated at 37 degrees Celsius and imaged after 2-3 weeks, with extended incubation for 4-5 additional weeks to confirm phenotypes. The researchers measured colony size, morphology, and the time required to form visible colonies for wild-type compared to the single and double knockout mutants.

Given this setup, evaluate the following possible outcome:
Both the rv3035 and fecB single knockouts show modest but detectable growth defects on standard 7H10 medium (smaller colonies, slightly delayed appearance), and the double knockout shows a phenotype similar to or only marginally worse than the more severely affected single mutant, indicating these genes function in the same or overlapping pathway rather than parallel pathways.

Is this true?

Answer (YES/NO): YES